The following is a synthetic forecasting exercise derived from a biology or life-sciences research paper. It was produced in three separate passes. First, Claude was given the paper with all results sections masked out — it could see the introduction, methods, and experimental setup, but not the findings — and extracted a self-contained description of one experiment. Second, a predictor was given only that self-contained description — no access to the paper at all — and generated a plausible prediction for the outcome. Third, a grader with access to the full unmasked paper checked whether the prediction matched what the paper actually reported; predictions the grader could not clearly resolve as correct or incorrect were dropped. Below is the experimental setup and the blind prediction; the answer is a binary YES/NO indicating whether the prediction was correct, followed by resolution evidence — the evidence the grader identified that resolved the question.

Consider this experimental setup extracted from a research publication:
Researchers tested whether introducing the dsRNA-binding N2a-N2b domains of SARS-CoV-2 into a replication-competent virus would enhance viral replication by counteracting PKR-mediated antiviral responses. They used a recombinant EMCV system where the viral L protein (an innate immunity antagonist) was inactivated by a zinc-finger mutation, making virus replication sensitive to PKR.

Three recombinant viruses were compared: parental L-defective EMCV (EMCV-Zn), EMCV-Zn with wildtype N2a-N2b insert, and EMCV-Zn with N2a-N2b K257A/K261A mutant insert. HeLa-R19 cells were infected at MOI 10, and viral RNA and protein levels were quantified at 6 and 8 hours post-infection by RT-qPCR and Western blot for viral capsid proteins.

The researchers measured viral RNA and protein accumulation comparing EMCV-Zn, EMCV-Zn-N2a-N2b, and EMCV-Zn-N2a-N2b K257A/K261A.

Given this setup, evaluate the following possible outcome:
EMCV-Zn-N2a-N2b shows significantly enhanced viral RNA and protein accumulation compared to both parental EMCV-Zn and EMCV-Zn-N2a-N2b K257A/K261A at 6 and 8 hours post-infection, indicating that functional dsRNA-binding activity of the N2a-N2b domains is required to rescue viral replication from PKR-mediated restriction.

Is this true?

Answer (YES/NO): YES